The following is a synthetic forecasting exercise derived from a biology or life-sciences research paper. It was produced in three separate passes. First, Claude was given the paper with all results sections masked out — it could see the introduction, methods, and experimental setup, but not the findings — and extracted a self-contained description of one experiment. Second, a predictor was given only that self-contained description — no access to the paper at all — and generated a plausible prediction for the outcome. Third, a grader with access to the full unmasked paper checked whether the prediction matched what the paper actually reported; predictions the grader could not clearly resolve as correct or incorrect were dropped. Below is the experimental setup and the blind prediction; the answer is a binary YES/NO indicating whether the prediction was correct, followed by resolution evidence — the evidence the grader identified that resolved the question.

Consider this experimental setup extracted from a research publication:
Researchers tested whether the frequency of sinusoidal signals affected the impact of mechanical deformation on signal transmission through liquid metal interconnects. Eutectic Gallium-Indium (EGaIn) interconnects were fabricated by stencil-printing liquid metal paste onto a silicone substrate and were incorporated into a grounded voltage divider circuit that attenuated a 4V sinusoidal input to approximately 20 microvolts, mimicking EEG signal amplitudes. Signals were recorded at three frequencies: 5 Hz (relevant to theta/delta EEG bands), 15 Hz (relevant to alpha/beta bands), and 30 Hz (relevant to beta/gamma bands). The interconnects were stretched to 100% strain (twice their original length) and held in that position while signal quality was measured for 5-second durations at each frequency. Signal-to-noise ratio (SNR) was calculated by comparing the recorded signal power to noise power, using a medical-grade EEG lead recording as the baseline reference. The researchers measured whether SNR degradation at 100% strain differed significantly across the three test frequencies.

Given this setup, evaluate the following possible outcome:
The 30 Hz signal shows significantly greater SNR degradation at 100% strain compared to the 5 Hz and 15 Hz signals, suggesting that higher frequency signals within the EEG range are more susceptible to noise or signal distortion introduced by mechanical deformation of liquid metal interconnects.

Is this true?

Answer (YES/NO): NO